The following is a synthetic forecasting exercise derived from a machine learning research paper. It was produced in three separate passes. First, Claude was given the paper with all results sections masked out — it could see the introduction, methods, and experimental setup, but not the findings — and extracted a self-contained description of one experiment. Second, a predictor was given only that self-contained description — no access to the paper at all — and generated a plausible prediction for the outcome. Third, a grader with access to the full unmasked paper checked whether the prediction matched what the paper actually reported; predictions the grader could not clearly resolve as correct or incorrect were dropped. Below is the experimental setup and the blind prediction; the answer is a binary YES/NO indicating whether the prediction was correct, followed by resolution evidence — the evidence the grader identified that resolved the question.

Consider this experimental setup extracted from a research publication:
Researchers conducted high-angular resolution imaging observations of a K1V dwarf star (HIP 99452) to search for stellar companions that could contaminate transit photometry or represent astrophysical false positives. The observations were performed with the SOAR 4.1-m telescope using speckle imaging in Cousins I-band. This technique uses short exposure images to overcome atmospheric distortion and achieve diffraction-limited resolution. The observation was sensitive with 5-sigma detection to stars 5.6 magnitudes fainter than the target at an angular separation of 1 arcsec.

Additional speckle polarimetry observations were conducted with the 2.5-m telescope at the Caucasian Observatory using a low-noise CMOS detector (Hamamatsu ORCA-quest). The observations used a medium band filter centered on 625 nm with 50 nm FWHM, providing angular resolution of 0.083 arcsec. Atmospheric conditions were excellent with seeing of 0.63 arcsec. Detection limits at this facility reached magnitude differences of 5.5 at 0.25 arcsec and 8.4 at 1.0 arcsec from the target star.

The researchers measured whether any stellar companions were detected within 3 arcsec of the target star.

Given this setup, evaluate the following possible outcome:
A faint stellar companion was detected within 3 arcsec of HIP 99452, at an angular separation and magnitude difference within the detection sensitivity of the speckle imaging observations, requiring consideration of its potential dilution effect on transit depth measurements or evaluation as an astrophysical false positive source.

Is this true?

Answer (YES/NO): NO